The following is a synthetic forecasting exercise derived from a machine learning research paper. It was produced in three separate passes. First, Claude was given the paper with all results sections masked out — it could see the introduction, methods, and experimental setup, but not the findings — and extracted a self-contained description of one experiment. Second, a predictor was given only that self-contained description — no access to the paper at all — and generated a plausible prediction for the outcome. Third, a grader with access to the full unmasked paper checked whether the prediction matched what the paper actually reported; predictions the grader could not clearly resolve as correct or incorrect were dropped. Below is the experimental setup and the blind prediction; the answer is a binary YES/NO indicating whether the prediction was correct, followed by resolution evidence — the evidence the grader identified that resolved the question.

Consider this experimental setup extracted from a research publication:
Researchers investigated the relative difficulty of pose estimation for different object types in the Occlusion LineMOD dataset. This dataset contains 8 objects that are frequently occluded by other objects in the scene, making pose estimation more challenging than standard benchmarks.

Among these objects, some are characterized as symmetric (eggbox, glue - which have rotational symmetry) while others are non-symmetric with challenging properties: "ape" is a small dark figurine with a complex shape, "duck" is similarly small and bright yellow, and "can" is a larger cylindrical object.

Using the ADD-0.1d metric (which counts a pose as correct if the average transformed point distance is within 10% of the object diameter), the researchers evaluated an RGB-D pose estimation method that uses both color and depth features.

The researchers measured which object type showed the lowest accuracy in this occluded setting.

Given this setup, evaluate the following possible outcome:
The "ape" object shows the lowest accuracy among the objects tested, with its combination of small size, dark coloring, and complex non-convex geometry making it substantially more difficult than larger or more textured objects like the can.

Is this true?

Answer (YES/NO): NO